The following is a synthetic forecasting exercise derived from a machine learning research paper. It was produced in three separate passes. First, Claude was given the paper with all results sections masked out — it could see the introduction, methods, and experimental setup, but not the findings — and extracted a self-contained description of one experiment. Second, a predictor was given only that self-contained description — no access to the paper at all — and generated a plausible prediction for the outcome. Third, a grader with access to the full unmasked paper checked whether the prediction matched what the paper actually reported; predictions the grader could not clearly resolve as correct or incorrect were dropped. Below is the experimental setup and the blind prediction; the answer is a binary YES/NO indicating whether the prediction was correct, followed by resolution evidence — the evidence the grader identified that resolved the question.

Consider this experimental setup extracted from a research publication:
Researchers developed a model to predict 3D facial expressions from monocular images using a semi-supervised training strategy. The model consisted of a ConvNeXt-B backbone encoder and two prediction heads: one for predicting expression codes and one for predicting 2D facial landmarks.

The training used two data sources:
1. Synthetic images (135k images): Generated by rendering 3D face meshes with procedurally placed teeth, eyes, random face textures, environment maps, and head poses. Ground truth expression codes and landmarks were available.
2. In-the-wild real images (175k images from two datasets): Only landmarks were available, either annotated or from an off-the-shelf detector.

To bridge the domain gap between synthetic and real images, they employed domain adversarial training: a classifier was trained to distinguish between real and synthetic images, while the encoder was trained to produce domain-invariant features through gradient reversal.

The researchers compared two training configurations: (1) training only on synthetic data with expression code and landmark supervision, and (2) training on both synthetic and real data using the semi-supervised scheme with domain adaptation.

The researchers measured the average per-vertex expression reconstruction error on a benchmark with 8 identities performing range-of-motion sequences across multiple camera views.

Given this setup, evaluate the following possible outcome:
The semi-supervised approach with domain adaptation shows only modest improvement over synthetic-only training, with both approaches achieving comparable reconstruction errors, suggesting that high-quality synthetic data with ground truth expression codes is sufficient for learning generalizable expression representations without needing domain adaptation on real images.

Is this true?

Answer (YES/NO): YES